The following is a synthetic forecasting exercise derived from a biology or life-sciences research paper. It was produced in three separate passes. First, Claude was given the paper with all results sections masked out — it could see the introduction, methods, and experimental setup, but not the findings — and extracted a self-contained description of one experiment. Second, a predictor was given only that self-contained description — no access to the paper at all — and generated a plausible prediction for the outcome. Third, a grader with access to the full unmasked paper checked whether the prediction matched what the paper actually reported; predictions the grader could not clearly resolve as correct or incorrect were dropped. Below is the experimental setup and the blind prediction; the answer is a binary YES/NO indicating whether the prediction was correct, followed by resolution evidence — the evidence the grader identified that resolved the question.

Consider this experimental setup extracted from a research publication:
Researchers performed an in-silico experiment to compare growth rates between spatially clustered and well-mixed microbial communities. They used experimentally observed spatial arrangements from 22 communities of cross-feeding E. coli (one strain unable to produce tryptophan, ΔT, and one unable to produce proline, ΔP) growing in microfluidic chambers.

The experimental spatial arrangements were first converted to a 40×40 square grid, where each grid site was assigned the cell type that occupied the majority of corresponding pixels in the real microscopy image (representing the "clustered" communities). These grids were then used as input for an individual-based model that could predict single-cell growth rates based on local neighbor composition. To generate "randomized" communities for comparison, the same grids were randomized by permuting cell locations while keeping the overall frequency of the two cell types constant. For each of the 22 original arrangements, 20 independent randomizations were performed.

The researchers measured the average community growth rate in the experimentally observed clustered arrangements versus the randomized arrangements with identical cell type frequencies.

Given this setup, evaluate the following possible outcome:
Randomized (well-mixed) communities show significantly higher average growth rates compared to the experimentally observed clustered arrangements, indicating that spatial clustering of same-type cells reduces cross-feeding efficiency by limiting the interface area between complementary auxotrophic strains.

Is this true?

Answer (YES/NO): YES